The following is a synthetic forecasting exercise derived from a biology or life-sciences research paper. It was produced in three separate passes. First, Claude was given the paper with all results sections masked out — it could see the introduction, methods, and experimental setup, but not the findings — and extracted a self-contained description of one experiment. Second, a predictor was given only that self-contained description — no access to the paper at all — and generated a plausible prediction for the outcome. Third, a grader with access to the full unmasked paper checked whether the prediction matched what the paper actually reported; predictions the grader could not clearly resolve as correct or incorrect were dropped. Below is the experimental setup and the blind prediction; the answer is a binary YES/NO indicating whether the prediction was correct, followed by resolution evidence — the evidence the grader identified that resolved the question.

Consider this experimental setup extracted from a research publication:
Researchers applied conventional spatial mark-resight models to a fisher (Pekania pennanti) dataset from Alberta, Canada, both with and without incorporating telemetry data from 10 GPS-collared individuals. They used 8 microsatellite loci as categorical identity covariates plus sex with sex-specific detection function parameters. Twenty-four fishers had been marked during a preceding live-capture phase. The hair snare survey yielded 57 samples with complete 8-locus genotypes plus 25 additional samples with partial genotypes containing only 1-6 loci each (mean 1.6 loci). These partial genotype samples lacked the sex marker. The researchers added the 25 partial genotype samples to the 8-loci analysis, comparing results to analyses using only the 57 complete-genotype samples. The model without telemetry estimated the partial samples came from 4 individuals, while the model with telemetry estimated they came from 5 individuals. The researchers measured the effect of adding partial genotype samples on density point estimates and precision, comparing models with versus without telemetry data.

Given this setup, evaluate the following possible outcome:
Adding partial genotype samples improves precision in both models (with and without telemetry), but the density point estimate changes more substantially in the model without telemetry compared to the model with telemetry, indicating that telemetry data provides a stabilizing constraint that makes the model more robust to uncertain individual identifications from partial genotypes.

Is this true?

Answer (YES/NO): NO